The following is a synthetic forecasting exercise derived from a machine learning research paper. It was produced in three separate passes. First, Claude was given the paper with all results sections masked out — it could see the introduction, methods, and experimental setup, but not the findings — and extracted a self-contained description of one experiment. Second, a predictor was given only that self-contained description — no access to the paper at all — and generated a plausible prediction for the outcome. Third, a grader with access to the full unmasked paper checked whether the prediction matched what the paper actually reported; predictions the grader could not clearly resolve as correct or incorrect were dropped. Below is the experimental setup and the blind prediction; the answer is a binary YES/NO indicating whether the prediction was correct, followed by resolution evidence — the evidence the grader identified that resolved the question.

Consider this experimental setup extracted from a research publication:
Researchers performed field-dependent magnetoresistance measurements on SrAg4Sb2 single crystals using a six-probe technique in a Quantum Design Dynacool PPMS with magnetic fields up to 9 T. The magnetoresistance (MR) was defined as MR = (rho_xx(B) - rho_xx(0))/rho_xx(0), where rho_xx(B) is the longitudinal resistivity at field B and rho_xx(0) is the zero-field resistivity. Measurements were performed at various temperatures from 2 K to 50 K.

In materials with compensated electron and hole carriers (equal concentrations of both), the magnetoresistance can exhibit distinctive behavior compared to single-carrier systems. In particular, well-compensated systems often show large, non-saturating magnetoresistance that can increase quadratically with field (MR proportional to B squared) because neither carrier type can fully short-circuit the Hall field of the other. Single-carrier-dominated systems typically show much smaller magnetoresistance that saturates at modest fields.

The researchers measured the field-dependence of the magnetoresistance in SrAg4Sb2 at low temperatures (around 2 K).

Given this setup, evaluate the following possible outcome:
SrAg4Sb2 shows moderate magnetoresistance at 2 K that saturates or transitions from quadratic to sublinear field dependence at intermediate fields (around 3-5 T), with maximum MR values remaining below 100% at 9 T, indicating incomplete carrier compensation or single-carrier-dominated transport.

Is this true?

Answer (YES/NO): NO